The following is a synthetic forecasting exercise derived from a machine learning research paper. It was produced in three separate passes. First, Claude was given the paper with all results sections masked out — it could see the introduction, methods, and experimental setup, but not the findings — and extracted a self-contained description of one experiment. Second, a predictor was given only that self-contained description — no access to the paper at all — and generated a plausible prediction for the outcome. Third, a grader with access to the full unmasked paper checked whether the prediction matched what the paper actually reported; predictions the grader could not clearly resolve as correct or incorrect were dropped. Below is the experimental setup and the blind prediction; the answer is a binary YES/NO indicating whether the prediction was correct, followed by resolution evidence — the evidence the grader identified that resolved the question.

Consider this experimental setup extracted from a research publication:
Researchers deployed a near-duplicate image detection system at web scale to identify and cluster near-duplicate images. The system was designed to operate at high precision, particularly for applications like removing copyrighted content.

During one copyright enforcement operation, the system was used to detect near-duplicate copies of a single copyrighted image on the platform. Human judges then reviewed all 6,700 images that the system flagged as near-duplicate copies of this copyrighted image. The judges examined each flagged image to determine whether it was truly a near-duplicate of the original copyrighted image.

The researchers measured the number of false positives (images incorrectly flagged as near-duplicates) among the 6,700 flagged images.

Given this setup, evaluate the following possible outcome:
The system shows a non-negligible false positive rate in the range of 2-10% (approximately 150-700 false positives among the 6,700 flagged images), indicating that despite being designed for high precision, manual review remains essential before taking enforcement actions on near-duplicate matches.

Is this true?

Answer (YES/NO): NO